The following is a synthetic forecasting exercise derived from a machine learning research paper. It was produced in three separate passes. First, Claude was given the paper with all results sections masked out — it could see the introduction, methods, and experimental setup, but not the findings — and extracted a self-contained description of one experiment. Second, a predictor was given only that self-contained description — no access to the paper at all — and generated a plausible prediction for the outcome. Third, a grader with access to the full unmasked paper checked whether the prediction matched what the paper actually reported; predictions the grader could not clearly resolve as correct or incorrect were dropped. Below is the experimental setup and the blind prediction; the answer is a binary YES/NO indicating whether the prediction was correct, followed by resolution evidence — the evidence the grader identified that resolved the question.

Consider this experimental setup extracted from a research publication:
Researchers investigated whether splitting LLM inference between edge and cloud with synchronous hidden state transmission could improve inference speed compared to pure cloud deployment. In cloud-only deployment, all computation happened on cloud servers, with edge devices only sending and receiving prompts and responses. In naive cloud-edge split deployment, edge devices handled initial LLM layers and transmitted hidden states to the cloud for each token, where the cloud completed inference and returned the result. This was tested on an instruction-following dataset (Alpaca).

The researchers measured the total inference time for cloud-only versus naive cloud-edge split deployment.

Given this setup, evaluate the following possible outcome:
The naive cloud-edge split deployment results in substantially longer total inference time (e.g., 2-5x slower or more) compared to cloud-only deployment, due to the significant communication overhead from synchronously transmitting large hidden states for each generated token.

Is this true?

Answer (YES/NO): YES